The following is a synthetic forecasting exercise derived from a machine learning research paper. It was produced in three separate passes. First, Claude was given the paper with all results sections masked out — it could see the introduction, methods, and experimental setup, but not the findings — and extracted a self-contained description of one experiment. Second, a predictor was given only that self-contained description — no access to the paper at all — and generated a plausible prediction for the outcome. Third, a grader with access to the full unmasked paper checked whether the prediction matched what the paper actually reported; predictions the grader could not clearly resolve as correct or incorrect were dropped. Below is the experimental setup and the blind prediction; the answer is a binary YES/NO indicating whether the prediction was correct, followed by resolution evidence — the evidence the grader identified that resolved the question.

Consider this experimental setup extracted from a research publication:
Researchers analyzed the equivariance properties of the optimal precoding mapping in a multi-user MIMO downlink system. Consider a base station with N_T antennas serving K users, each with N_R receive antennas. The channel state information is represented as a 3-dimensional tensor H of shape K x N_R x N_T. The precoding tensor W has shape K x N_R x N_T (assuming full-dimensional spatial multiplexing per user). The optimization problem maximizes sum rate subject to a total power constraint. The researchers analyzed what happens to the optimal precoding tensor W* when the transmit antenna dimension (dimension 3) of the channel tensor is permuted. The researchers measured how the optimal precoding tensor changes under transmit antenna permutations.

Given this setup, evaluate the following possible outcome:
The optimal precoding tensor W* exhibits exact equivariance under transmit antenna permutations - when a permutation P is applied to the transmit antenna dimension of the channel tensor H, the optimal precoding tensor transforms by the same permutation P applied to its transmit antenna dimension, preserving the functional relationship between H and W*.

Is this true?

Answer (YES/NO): YES